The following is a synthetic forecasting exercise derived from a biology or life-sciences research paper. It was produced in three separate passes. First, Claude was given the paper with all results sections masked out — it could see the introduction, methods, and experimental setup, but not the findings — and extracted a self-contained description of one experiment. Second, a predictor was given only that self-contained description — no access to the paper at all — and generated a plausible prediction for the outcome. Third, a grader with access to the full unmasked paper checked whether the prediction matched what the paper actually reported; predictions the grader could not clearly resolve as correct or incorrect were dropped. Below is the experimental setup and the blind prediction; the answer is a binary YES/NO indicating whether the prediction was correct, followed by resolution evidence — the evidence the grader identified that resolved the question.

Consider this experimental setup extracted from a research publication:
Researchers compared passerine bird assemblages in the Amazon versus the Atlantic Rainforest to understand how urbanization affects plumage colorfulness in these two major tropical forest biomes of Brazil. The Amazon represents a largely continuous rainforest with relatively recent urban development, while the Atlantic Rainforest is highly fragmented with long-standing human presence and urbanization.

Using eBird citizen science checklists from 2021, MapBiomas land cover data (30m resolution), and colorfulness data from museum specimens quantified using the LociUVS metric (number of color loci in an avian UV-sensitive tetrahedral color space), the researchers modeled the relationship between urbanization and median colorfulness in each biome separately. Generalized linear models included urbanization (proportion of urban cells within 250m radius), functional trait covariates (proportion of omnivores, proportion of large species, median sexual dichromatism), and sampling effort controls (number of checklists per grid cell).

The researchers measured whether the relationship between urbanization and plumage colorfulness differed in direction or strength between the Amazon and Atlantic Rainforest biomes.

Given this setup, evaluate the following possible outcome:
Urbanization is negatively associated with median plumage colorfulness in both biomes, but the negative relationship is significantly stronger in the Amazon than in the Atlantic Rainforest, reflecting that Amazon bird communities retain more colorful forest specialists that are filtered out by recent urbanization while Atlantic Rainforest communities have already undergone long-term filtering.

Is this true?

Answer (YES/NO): NO